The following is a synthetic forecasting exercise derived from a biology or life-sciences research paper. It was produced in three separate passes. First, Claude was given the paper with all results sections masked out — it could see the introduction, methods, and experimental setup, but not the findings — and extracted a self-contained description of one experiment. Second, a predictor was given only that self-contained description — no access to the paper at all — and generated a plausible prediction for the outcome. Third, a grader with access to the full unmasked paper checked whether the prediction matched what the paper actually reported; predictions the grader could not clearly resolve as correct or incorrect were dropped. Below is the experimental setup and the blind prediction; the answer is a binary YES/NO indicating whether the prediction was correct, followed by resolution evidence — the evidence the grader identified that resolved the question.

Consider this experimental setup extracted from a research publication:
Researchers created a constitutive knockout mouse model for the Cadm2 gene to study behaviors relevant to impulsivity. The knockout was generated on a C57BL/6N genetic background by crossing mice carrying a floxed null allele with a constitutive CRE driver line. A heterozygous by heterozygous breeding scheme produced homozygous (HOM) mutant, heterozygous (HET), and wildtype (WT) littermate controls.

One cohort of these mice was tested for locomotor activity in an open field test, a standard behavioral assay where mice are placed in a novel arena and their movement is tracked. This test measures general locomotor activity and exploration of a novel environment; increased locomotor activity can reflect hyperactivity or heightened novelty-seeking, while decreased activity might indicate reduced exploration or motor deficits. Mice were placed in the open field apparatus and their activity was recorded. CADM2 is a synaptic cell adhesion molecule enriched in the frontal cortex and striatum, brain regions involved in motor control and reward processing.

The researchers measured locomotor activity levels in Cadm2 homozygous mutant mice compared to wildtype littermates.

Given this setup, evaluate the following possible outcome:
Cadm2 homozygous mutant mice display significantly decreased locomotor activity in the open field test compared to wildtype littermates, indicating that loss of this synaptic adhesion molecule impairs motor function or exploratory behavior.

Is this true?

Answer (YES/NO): NO